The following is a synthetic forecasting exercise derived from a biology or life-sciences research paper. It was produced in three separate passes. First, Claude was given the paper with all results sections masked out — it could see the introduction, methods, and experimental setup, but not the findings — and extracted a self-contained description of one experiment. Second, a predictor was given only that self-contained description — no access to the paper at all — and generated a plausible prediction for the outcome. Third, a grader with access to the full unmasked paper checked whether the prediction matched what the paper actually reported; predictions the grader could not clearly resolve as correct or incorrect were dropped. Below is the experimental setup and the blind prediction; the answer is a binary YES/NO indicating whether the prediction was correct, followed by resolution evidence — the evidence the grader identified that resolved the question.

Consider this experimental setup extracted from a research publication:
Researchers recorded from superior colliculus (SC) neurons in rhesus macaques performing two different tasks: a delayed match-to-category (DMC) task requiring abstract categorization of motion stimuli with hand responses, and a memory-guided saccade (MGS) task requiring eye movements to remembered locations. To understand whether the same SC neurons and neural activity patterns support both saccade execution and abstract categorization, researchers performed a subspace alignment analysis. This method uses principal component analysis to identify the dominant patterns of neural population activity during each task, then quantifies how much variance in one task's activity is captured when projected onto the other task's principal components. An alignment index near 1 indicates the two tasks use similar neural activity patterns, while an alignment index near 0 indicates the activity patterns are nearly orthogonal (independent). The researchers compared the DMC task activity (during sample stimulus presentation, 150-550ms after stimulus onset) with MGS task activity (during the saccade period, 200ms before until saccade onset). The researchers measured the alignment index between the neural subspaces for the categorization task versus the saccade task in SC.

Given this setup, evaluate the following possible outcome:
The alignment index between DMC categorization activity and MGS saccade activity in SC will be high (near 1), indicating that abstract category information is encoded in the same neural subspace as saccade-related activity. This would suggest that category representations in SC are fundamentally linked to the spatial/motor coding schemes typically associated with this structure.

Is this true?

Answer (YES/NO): NO